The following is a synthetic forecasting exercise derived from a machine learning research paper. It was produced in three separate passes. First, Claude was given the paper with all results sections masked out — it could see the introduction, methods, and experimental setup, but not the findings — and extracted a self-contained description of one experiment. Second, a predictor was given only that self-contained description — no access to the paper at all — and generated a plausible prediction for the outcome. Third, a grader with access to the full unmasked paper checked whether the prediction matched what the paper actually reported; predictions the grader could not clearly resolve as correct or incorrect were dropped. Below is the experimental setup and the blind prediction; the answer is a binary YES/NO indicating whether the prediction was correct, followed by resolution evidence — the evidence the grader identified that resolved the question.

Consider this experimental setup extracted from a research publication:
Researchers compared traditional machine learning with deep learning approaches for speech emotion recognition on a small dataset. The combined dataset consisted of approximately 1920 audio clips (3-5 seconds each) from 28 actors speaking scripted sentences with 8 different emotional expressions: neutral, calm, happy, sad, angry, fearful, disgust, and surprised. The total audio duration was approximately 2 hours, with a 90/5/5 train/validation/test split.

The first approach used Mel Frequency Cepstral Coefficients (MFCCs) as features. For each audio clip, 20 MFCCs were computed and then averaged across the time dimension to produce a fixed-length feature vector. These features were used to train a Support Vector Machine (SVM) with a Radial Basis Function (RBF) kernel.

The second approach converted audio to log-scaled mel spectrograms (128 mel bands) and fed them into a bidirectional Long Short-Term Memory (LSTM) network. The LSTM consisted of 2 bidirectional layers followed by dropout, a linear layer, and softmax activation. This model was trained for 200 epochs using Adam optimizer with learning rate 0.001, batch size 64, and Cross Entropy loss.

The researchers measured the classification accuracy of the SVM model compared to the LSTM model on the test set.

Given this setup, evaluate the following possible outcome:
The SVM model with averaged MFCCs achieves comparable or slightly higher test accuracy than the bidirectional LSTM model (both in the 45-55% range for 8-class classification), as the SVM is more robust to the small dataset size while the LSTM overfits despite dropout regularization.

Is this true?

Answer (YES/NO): YES